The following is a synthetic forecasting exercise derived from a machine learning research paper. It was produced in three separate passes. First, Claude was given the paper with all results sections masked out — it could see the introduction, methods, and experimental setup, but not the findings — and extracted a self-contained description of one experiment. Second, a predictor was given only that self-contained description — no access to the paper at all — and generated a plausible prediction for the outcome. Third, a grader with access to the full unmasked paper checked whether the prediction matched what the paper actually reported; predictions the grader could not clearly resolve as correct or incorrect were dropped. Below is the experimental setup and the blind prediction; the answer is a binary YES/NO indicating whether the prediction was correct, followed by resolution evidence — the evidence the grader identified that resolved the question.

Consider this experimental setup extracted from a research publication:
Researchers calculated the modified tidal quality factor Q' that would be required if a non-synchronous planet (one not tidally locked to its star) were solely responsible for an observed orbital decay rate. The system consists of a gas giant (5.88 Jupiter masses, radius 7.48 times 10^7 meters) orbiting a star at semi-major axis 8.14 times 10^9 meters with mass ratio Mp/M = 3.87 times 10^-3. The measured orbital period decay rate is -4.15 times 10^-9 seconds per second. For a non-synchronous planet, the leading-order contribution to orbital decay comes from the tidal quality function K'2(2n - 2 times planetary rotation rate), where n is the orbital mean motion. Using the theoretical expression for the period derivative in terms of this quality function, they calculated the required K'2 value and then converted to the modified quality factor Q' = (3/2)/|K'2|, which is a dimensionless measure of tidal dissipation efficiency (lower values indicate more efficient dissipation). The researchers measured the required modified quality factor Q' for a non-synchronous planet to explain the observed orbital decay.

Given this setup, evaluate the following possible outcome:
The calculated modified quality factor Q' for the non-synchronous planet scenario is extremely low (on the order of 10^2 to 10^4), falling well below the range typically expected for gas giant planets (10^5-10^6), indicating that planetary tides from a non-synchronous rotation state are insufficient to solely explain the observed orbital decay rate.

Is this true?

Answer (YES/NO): NO